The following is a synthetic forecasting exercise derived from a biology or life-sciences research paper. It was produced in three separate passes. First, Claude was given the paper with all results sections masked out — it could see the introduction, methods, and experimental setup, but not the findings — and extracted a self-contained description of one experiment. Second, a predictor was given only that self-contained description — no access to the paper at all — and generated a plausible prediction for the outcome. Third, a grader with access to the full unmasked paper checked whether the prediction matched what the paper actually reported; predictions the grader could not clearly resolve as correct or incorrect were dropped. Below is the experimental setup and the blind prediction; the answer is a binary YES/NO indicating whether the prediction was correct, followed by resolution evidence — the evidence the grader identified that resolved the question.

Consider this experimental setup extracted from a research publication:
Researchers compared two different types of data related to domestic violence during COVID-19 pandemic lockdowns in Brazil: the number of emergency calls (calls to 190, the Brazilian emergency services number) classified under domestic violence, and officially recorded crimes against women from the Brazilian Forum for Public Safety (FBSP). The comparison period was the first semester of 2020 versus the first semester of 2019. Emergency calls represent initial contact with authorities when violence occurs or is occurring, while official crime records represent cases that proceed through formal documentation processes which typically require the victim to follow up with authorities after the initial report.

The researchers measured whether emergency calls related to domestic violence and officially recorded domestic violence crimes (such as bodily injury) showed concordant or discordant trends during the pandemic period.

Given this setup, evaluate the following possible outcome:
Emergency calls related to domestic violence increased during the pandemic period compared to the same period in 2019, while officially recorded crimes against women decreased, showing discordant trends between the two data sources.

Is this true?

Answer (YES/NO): YES